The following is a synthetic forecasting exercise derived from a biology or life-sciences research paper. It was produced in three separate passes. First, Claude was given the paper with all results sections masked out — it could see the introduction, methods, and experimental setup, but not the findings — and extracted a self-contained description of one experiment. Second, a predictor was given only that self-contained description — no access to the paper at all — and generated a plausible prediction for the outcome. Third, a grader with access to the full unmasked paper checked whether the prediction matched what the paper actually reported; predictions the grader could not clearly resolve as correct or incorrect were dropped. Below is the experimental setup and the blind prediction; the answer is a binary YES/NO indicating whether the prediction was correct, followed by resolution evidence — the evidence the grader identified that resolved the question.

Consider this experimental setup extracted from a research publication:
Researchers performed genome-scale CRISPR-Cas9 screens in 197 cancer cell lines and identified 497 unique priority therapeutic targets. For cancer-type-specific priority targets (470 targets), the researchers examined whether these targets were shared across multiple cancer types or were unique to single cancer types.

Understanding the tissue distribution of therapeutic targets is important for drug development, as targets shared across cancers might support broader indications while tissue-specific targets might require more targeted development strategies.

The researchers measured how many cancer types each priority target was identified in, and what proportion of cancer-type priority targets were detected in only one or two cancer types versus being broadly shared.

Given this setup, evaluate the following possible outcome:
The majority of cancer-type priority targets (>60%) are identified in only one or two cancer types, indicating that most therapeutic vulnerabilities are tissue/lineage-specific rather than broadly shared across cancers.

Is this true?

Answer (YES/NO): YES